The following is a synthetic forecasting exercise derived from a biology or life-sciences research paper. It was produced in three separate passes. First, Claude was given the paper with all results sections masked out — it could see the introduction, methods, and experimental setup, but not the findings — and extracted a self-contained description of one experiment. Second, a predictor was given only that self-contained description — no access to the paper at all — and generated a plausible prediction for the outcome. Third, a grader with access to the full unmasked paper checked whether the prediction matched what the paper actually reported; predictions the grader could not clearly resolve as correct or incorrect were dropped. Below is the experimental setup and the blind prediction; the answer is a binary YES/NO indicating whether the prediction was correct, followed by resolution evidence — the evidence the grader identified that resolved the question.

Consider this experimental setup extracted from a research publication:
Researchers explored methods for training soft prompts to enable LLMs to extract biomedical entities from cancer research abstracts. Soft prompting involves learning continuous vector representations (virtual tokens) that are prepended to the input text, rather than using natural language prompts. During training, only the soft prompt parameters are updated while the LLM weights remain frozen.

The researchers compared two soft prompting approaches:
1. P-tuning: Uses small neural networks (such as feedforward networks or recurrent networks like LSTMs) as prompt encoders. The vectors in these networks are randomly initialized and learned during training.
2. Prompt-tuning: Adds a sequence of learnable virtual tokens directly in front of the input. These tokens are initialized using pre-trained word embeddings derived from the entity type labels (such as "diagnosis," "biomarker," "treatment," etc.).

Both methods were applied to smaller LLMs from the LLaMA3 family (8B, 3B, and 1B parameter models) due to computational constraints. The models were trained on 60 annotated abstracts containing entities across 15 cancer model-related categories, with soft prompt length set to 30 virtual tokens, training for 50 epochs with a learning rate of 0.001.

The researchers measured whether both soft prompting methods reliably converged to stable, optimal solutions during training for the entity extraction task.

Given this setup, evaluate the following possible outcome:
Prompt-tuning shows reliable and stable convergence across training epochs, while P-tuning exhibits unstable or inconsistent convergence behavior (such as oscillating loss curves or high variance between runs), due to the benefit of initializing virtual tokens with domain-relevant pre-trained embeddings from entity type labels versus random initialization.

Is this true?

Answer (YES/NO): YES